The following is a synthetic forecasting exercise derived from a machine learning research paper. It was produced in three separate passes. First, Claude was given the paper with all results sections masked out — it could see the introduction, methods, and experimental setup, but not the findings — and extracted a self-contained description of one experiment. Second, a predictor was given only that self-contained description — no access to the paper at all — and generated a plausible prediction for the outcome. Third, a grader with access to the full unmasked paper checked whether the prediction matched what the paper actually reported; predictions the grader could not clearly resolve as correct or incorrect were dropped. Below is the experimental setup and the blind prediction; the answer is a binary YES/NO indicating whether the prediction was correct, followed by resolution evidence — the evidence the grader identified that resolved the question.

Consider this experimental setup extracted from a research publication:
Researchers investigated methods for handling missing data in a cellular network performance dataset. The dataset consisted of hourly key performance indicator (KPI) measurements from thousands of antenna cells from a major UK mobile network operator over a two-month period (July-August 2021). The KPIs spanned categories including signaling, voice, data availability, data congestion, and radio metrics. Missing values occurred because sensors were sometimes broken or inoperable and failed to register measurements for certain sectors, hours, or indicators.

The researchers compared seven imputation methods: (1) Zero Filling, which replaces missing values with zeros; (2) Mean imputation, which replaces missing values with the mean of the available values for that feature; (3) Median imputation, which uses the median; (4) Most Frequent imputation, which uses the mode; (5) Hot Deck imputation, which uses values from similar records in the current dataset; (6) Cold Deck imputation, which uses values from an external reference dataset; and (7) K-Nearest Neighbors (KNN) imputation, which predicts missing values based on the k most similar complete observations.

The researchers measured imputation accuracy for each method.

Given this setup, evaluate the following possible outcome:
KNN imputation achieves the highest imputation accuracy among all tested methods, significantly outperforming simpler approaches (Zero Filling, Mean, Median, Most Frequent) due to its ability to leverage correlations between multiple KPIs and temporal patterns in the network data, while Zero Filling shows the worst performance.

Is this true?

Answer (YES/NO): NO